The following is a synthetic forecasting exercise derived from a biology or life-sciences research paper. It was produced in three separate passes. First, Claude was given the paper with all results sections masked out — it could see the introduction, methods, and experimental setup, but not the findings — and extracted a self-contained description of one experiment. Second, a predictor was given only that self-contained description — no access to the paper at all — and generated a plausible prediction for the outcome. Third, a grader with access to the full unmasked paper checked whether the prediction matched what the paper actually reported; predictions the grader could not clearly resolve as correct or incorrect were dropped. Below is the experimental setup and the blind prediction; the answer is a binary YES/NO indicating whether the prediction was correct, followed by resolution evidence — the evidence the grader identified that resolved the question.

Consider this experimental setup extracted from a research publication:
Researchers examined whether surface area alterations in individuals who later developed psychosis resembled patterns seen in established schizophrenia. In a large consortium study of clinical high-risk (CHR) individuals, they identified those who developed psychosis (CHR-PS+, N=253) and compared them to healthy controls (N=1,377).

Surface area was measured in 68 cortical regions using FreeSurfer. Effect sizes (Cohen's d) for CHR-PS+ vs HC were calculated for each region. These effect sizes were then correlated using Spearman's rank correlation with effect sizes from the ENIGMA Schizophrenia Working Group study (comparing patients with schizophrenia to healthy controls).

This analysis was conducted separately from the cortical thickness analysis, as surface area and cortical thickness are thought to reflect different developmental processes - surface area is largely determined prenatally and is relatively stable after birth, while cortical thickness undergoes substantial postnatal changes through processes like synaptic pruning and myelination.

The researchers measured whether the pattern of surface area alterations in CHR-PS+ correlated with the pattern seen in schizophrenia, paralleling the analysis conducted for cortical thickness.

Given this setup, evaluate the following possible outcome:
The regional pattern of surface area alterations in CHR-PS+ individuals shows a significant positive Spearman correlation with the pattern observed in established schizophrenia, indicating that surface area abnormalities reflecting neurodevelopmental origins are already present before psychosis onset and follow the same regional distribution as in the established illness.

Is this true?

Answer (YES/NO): NO